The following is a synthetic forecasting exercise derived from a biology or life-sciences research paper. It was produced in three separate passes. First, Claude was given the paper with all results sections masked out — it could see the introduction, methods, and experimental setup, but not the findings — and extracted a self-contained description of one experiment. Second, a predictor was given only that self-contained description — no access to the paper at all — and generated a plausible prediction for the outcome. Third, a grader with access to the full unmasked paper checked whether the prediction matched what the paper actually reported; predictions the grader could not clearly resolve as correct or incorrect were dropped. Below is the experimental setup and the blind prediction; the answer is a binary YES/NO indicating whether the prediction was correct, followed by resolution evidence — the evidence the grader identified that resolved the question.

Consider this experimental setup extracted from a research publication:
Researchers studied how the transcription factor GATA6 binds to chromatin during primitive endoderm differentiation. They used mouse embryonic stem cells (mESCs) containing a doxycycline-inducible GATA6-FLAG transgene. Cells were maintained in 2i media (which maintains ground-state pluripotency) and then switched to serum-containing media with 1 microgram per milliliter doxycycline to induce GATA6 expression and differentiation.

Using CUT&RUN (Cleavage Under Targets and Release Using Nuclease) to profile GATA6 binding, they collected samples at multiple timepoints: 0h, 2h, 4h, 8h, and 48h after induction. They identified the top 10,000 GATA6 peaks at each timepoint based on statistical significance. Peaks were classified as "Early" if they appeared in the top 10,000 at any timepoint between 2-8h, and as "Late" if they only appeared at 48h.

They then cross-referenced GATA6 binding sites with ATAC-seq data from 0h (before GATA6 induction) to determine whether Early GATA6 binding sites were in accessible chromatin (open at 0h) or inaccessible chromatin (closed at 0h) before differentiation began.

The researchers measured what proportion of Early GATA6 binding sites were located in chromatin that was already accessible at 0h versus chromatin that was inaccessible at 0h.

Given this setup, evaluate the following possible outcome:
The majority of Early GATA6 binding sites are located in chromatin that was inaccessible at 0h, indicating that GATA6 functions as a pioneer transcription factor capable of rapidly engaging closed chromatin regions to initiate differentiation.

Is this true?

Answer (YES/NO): NO